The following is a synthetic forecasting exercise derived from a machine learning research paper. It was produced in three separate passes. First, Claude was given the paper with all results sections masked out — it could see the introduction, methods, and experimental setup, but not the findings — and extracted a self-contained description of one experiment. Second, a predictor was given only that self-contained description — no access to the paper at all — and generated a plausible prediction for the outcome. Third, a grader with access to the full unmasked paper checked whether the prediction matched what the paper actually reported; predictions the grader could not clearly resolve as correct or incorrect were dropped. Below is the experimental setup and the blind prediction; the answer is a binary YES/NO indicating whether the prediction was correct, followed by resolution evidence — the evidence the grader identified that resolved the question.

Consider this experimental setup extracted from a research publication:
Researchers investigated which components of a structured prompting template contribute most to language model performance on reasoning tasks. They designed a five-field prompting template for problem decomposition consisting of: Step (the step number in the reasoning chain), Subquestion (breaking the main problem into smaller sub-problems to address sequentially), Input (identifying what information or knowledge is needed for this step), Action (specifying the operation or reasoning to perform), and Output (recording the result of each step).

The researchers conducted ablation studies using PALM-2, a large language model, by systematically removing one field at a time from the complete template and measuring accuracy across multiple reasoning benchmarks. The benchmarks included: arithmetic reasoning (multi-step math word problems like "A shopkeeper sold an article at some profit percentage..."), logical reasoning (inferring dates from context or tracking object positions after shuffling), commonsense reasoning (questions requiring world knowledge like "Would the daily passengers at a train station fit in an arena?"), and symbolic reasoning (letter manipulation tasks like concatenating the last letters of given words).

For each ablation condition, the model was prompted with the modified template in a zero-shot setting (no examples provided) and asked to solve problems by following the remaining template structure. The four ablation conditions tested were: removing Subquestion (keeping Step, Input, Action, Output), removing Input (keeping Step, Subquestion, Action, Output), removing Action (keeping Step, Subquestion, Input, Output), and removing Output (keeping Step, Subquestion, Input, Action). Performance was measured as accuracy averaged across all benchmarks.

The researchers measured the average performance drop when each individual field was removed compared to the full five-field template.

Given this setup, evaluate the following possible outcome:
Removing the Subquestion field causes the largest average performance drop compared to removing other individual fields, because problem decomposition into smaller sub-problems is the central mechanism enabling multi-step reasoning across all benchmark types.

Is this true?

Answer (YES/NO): NO